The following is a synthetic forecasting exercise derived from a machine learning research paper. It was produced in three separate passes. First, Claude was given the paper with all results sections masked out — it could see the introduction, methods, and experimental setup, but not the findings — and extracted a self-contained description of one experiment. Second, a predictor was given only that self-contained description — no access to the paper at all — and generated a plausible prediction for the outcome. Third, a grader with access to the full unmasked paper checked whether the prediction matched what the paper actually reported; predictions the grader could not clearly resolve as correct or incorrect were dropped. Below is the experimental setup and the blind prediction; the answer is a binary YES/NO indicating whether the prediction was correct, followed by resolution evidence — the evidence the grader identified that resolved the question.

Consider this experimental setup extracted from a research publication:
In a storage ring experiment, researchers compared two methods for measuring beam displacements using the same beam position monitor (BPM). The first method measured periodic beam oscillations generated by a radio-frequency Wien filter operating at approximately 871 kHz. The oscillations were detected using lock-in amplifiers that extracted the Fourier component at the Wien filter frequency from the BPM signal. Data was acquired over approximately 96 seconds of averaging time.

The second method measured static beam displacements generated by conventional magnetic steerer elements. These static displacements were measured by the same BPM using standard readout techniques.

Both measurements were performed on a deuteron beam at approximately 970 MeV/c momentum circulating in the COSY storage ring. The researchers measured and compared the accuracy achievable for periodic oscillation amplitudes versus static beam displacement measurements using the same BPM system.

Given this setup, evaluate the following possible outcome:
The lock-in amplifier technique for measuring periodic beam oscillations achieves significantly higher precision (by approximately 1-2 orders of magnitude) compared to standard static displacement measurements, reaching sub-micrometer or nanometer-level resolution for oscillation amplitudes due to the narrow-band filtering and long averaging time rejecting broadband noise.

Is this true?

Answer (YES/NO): YES